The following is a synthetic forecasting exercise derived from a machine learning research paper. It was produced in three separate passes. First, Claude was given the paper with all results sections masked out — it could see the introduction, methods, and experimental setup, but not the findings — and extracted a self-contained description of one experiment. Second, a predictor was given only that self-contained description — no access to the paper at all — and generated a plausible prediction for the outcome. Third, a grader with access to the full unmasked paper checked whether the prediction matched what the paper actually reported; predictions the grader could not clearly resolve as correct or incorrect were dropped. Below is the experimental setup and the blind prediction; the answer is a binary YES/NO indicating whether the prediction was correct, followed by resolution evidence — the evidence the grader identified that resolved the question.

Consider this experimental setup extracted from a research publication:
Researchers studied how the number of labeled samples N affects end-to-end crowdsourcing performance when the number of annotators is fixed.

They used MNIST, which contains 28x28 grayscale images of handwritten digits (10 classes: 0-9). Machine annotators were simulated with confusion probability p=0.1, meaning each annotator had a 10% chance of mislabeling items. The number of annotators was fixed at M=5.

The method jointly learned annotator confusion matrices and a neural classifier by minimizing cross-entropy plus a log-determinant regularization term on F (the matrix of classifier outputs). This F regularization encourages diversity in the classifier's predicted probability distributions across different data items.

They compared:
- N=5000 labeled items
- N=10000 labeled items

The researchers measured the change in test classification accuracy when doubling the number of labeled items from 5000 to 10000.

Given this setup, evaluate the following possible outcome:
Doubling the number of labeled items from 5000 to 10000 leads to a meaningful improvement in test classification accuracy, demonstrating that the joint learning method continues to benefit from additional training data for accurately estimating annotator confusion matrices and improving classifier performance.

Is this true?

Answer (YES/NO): NO